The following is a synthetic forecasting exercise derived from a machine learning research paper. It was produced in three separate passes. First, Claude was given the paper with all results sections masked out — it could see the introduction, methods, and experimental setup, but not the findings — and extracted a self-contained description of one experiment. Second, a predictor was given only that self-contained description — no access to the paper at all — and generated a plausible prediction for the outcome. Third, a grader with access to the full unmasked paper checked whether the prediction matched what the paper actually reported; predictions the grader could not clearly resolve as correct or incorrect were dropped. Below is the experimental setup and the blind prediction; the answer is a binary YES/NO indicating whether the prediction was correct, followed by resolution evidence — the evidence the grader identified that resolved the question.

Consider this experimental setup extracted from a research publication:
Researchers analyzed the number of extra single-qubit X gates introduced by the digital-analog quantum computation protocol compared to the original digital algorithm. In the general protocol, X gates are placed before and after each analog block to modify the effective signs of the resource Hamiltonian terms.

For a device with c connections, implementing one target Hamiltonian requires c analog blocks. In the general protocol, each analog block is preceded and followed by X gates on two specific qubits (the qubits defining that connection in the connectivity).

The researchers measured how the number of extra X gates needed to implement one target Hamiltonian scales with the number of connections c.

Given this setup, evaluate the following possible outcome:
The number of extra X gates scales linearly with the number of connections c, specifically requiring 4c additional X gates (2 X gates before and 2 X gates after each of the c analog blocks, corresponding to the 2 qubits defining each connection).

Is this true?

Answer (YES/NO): NO